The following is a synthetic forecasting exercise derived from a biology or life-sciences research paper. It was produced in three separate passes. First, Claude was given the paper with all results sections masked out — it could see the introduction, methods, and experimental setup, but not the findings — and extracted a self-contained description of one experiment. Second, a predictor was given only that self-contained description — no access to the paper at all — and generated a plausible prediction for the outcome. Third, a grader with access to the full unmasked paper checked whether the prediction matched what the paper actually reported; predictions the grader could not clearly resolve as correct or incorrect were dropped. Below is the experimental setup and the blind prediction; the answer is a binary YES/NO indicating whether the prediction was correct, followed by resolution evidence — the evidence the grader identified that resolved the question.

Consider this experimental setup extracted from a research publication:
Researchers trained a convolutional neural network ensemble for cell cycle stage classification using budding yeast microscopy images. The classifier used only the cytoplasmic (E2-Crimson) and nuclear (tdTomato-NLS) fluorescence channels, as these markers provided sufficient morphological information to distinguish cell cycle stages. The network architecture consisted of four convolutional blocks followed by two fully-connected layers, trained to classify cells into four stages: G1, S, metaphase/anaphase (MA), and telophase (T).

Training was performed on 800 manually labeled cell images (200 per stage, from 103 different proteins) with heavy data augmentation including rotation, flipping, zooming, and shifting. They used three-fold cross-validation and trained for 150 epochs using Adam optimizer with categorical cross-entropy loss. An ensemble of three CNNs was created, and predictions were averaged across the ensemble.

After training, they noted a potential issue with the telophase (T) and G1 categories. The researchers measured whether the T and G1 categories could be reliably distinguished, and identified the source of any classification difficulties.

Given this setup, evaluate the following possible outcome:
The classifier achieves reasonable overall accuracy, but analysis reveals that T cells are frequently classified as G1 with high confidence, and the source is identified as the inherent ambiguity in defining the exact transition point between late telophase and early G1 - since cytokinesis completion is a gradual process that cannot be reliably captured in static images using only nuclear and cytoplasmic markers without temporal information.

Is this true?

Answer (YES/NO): NO